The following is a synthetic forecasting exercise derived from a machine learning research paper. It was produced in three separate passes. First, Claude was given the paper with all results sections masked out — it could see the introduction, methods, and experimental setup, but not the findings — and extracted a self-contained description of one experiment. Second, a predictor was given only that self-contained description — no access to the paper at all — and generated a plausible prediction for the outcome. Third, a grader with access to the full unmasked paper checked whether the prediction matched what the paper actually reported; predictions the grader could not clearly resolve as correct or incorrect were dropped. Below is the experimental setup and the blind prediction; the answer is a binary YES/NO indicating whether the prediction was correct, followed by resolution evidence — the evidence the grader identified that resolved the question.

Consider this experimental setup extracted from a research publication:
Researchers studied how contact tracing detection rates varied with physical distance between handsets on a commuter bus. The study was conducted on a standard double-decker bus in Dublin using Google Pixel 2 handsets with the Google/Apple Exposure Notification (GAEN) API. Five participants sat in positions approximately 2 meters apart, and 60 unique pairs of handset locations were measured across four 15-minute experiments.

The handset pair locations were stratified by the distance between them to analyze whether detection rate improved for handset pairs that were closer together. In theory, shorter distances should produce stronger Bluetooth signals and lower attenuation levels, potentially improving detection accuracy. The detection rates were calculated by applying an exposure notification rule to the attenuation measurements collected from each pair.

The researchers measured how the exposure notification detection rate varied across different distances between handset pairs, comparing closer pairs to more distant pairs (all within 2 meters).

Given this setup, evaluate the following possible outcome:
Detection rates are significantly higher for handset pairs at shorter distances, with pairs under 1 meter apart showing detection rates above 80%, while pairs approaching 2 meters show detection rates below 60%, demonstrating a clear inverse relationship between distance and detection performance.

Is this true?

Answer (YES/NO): NO